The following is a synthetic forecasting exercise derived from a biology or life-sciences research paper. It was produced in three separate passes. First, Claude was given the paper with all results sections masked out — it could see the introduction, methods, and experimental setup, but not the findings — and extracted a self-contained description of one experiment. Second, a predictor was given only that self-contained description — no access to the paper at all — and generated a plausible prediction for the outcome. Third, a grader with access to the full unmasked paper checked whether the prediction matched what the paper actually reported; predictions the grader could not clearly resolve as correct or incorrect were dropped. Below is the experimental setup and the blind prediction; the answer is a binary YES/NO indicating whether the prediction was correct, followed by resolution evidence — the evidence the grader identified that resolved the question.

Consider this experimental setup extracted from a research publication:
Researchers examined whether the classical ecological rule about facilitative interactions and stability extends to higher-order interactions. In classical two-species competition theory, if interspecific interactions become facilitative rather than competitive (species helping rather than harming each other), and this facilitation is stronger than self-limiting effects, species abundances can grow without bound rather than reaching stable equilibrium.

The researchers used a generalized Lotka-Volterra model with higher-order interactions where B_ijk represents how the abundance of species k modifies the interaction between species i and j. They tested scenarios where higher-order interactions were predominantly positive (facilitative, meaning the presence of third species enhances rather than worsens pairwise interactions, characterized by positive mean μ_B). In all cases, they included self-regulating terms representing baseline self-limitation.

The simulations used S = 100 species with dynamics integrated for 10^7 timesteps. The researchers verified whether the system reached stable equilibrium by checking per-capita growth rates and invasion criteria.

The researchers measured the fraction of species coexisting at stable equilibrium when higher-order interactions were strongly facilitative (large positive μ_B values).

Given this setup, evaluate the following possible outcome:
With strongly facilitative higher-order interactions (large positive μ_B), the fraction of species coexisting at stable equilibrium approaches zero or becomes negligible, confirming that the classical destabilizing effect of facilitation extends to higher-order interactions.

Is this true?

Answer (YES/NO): NO